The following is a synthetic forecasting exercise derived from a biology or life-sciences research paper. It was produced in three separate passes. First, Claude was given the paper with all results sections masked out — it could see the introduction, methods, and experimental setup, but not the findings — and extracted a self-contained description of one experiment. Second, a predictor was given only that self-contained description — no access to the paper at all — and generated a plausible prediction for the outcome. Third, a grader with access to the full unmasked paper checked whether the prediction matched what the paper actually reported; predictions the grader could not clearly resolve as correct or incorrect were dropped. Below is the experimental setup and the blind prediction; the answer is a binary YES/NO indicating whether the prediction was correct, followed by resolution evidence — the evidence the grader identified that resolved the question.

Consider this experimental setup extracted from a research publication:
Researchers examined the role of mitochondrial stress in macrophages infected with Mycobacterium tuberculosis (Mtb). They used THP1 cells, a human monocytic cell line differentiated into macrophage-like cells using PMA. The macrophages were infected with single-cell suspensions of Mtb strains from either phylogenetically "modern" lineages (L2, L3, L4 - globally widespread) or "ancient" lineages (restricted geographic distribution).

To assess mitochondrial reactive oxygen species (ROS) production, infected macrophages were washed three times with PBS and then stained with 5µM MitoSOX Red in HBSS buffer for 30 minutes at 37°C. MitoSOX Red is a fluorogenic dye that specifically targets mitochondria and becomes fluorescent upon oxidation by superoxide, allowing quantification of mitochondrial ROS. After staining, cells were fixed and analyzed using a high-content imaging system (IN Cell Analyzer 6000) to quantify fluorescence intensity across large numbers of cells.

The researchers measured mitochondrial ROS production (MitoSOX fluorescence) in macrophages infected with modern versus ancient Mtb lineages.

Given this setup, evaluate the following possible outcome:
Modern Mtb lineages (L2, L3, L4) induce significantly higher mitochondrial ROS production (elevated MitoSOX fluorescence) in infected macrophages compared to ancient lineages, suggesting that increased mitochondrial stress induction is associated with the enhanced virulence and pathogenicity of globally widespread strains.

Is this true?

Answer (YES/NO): NO